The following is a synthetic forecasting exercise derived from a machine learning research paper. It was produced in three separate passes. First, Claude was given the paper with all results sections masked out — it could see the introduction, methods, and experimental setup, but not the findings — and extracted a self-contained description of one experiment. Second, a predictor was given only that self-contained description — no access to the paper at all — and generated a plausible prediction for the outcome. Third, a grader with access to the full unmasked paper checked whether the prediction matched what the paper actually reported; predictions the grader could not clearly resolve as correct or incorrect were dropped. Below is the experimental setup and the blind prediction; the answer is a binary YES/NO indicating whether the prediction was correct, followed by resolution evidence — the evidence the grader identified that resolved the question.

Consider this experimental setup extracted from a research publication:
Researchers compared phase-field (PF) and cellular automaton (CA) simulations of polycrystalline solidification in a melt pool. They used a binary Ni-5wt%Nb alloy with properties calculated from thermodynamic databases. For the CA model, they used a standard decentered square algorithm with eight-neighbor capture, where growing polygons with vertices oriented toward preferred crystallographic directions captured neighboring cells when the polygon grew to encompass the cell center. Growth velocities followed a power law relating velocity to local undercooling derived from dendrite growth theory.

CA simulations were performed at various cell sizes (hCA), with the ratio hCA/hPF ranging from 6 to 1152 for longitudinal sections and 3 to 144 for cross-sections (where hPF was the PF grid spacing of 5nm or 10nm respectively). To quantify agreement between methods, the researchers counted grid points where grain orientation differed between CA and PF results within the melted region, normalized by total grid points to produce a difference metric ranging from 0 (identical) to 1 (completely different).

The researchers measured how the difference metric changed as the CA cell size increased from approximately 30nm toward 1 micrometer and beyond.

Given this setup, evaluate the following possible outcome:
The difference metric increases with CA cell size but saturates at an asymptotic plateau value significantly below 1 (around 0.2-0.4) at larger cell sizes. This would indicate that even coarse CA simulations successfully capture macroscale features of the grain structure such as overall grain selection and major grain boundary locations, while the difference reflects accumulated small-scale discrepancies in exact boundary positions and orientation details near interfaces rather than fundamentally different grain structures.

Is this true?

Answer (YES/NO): NO